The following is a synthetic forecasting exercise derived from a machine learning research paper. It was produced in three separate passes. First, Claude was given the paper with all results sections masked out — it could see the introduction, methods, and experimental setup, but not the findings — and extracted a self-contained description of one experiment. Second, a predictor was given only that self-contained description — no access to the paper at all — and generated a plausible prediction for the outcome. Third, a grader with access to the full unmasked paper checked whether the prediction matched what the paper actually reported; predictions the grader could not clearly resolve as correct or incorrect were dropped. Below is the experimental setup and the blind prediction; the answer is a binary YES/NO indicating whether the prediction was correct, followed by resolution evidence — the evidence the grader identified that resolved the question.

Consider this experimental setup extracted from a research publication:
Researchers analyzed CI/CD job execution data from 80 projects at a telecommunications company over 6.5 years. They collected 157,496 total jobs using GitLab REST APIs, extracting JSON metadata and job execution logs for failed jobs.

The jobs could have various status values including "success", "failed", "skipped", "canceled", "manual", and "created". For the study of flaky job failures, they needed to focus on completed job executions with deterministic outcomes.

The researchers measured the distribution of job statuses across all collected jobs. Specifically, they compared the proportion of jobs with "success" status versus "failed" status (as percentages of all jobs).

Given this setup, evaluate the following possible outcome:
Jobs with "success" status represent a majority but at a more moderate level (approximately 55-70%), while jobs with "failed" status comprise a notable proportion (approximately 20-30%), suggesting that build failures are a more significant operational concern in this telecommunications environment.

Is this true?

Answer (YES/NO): NO